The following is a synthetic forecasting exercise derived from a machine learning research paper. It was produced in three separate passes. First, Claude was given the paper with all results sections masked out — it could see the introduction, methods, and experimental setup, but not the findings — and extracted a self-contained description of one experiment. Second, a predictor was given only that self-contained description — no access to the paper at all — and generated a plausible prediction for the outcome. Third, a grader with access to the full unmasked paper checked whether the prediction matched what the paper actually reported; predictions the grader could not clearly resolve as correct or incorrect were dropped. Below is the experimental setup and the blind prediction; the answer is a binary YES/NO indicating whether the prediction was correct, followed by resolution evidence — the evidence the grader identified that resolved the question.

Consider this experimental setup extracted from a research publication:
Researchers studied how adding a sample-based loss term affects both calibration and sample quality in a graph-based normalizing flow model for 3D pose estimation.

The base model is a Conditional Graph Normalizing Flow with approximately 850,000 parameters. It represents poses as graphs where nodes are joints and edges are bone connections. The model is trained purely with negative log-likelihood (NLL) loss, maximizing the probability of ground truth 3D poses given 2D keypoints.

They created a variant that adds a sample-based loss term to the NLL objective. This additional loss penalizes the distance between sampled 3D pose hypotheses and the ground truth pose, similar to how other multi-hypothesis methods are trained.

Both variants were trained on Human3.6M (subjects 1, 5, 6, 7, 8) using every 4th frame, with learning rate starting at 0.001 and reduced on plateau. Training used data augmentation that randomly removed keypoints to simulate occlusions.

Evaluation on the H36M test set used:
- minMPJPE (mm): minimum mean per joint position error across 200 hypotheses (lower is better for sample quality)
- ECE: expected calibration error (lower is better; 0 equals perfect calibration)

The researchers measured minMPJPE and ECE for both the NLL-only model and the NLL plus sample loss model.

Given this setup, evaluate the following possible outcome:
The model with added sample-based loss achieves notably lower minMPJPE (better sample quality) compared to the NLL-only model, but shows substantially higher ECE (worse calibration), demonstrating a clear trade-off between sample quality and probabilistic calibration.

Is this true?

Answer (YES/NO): NO